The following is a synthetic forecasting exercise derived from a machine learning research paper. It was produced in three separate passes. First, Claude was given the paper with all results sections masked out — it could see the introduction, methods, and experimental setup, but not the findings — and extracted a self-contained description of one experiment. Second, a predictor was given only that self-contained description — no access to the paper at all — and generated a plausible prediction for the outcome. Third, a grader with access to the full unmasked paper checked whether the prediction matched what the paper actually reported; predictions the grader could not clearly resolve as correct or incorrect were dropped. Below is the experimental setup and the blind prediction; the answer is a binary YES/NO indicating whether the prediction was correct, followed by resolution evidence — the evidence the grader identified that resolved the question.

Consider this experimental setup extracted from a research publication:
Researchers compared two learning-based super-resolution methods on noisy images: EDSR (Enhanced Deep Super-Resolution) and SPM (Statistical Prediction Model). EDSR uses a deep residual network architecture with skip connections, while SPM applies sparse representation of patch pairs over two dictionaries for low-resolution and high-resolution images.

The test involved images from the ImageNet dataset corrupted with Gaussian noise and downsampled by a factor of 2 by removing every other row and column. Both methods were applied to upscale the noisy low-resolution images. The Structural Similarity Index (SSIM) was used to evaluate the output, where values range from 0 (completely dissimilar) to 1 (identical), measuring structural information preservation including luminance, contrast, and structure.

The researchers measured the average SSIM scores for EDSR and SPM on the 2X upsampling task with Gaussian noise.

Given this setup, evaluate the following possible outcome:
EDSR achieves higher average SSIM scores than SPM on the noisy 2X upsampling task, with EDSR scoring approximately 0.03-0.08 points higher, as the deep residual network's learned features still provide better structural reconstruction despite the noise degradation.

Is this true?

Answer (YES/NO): NO